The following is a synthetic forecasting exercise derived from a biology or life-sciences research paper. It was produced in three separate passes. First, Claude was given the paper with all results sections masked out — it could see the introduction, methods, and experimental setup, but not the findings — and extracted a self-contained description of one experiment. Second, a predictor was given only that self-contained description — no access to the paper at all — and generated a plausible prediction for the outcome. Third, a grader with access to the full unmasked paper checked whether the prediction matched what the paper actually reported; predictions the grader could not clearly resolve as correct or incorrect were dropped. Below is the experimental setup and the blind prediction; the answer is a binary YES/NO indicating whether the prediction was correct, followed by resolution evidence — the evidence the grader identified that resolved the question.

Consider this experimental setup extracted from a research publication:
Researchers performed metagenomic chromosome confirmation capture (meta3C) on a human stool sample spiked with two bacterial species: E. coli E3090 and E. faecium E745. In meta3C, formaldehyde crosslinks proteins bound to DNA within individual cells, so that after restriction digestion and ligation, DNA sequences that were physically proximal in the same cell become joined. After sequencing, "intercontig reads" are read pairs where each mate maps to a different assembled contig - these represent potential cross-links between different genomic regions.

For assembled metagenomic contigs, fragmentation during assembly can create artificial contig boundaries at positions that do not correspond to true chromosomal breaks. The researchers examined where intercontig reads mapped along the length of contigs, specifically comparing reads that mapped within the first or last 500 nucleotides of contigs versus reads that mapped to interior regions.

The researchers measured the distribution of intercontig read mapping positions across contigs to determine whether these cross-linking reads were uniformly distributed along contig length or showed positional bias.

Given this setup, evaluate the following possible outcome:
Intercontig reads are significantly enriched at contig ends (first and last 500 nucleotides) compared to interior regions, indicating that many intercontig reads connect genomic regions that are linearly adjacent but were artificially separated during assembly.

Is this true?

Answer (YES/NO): YES